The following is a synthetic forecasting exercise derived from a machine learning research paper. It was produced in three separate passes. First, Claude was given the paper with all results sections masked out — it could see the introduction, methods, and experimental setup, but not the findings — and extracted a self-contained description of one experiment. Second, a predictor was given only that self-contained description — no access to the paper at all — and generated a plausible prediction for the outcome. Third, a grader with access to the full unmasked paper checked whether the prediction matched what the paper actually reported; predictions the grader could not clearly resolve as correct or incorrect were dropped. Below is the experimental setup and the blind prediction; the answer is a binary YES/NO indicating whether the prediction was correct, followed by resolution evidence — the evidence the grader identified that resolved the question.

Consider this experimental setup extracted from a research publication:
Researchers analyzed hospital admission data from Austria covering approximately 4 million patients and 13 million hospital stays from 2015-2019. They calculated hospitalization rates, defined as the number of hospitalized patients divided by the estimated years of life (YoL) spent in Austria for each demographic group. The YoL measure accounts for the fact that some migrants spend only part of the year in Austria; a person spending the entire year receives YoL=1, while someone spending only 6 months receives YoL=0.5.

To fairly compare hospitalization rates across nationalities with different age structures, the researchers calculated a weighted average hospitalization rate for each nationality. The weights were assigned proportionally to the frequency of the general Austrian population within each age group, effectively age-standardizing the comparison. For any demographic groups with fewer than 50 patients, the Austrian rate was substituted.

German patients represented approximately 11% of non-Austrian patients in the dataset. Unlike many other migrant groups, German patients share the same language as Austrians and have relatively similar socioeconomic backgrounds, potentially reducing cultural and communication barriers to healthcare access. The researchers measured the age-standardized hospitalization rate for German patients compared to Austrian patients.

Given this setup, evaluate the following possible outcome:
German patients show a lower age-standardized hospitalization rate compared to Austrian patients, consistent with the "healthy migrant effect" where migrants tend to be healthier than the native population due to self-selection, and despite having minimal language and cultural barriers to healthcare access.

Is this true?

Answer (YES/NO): NO